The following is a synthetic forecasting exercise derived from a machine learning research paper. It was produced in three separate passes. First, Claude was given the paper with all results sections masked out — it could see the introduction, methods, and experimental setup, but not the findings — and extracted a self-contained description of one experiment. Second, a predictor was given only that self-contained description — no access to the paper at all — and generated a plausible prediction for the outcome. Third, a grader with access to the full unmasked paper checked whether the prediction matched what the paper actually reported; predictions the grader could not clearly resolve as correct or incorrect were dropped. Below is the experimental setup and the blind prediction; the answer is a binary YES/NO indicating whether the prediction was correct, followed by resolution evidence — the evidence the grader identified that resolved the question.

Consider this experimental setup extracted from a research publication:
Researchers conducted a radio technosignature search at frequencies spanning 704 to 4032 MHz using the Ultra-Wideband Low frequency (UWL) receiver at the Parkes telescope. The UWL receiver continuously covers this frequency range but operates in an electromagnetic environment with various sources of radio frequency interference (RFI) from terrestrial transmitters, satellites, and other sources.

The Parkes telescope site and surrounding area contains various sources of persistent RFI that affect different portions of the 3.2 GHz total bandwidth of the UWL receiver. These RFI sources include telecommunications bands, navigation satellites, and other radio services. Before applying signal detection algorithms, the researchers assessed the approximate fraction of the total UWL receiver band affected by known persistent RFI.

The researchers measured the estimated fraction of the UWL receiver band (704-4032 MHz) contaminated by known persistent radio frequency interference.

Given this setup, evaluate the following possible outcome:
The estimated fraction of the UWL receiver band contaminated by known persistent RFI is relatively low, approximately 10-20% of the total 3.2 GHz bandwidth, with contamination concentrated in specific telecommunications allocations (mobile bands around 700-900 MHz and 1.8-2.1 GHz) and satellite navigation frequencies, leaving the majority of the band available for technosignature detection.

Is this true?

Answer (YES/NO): NO